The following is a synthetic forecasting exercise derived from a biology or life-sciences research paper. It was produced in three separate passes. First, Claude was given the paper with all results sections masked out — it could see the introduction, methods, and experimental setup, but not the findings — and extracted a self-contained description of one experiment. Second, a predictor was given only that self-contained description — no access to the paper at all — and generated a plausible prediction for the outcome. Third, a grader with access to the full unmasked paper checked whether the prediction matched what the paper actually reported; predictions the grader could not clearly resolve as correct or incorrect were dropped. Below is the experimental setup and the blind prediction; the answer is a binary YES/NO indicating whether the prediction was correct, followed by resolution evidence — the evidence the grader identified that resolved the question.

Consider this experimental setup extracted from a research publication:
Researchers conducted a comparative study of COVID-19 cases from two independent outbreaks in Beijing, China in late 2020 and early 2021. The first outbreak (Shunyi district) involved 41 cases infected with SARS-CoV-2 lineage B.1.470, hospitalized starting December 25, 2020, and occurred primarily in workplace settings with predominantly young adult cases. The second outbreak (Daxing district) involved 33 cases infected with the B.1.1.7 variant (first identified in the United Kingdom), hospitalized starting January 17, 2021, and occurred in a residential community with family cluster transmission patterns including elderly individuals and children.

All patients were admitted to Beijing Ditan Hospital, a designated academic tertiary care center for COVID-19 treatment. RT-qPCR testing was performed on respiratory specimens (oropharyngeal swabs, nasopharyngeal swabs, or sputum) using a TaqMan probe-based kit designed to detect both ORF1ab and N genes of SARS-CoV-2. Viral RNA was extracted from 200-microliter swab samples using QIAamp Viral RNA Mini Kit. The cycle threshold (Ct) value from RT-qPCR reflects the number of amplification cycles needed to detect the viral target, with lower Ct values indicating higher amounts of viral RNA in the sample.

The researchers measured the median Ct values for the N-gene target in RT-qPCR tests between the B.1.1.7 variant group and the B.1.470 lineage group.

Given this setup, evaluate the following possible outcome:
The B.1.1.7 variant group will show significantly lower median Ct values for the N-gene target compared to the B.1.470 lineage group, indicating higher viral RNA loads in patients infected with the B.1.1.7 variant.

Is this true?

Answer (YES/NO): YES